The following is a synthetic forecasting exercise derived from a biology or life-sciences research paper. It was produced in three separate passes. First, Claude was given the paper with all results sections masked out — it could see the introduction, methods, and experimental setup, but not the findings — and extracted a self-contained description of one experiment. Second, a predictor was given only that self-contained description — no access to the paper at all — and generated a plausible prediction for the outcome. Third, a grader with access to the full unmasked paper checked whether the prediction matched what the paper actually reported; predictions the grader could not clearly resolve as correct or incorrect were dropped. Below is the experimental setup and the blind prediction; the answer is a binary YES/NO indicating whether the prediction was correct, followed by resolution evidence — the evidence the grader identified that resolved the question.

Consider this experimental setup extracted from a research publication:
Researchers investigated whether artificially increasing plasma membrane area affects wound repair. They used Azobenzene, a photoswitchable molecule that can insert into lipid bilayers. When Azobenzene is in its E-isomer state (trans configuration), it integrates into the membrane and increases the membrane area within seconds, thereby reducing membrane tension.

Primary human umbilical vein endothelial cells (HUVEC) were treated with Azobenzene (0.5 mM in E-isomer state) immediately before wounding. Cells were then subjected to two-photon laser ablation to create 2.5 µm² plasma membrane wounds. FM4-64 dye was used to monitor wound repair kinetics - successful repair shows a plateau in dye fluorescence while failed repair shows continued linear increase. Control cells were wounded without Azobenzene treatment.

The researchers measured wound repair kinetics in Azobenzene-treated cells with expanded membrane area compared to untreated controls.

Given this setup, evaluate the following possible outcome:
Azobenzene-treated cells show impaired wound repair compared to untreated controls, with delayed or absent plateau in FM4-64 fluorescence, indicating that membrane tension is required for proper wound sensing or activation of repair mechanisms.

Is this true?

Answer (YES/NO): NO